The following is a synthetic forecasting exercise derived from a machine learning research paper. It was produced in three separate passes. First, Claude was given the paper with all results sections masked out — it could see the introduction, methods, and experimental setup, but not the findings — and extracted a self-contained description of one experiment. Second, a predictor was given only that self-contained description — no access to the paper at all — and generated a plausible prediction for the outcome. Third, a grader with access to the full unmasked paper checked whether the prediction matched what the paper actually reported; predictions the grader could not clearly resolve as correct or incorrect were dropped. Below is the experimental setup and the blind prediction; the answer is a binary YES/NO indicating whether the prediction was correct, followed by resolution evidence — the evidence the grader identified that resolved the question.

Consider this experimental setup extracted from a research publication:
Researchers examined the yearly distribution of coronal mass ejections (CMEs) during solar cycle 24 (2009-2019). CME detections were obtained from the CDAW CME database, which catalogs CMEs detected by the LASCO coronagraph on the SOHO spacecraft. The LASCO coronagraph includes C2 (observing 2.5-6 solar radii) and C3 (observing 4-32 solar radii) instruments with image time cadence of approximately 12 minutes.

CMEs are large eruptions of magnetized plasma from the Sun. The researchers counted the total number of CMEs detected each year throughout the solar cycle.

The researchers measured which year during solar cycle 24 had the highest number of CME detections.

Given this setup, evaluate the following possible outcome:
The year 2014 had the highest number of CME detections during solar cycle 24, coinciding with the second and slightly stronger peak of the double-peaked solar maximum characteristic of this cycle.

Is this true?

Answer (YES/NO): YES